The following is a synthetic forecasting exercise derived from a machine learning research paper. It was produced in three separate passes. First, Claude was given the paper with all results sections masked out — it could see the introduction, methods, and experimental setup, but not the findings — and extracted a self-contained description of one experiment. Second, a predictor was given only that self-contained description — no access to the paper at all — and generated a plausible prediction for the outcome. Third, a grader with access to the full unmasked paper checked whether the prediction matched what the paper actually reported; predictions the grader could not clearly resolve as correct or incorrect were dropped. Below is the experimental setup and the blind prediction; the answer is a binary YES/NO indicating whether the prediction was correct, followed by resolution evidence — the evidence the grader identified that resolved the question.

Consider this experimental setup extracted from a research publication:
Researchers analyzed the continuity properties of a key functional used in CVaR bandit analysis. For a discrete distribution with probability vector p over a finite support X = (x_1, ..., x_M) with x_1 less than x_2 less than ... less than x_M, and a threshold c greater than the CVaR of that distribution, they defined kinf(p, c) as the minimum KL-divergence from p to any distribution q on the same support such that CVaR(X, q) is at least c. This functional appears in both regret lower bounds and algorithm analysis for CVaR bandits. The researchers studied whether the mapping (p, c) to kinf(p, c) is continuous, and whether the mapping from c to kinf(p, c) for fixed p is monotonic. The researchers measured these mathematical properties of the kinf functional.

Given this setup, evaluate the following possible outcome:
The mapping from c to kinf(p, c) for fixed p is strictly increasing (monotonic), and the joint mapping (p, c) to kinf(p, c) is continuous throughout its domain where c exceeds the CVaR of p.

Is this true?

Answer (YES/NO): YES